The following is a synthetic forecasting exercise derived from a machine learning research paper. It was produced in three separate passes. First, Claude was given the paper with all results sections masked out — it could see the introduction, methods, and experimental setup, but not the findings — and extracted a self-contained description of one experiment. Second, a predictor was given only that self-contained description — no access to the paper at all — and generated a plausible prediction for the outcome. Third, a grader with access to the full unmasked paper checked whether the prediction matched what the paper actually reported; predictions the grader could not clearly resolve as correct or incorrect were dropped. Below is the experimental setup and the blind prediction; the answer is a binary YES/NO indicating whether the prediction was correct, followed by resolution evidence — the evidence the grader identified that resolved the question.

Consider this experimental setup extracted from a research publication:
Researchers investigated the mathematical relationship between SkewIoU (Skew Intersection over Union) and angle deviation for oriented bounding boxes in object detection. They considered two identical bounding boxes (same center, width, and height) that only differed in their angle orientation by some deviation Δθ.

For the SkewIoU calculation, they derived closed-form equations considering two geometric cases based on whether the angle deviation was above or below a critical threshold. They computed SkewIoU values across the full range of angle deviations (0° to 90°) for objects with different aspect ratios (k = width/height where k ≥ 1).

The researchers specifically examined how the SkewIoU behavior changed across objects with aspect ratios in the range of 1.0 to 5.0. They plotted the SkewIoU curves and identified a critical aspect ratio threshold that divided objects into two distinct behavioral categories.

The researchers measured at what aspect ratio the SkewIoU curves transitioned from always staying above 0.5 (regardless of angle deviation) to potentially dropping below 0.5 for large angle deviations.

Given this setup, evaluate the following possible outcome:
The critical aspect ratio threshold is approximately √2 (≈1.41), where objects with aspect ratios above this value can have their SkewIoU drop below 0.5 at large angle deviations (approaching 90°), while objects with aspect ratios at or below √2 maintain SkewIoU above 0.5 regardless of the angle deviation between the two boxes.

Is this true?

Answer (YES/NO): NO